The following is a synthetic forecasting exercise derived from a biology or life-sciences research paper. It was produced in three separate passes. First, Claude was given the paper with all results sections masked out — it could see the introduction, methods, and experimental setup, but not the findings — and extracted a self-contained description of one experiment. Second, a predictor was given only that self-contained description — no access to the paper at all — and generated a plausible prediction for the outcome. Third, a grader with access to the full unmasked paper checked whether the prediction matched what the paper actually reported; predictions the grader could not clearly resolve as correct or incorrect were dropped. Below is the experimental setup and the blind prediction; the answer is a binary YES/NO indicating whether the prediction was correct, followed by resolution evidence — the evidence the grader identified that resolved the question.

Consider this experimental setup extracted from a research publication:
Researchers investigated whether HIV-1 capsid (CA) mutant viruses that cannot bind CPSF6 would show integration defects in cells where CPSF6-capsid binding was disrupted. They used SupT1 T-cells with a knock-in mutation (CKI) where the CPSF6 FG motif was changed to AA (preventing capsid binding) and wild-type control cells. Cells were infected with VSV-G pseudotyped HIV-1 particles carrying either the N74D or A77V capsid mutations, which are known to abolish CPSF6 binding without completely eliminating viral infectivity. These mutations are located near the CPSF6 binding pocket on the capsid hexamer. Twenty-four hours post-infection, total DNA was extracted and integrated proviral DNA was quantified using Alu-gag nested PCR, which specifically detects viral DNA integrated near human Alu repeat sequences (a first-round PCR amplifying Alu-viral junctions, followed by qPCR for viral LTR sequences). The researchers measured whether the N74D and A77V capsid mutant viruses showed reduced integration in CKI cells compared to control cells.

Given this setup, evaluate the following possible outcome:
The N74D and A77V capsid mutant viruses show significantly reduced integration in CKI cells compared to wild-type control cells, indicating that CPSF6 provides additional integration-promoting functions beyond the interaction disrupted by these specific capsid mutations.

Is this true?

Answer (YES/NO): NO